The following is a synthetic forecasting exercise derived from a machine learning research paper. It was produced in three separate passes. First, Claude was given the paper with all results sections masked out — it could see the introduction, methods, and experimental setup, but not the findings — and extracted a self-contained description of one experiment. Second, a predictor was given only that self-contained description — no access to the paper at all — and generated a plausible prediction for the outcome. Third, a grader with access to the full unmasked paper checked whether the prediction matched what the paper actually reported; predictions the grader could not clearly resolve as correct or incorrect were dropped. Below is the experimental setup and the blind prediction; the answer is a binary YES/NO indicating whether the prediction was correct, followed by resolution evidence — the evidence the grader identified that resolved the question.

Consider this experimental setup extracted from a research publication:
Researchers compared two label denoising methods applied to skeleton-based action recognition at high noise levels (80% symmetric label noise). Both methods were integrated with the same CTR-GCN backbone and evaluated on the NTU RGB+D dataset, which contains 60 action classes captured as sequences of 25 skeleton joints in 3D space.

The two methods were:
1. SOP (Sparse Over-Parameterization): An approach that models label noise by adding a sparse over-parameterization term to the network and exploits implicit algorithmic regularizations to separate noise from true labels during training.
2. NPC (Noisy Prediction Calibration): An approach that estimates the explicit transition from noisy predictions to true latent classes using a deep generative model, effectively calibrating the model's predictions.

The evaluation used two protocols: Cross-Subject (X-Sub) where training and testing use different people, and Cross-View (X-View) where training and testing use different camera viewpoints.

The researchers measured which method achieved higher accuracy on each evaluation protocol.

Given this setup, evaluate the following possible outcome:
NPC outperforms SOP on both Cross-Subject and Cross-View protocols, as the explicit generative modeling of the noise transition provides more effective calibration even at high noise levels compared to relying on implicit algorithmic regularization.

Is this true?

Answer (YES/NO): NO